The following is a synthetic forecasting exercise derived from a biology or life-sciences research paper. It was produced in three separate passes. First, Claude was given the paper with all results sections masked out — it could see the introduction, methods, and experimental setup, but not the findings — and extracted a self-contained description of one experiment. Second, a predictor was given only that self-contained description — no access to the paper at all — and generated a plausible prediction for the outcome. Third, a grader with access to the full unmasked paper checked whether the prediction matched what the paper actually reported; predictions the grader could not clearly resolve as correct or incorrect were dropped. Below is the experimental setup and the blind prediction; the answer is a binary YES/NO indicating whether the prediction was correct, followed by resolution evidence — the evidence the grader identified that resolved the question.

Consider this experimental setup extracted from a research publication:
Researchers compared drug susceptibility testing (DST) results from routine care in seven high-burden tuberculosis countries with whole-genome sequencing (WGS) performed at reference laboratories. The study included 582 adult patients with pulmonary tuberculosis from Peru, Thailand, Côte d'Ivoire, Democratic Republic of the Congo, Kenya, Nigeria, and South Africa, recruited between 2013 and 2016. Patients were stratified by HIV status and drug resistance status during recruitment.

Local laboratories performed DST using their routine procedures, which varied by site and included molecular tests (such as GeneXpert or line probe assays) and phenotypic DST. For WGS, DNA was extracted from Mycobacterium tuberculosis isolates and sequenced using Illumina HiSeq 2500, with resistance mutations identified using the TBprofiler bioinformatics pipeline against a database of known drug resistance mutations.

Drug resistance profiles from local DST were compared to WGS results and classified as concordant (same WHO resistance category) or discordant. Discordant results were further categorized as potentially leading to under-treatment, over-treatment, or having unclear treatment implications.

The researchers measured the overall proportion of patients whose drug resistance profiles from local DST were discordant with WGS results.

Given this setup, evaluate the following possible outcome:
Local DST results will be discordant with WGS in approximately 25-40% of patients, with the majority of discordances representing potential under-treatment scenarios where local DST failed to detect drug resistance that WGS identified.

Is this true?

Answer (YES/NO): NO